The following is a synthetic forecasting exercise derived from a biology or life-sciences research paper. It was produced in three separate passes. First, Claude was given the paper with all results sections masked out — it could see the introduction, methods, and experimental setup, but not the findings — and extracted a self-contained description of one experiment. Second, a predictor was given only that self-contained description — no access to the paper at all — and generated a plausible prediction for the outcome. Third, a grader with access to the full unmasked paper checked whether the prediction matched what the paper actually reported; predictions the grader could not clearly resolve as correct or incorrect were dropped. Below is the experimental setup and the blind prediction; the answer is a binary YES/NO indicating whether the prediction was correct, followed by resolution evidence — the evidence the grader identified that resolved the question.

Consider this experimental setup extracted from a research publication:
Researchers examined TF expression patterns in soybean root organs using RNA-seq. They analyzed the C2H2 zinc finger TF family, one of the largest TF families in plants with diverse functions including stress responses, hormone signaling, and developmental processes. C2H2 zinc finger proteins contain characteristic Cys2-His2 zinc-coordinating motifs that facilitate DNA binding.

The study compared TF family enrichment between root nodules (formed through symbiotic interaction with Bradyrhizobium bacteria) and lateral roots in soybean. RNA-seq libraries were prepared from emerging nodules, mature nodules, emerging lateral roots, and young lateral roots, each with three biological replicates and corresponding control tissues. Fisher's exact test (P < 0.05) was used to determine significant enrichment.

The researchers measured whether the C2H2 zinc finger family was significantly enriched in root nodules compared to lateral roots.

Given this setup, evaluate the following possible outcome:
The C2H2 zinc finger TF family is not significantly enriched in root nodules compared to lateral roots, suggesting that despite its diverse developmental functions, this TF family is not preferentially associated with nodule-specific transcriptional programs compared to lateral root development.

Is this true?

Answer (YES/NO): NO